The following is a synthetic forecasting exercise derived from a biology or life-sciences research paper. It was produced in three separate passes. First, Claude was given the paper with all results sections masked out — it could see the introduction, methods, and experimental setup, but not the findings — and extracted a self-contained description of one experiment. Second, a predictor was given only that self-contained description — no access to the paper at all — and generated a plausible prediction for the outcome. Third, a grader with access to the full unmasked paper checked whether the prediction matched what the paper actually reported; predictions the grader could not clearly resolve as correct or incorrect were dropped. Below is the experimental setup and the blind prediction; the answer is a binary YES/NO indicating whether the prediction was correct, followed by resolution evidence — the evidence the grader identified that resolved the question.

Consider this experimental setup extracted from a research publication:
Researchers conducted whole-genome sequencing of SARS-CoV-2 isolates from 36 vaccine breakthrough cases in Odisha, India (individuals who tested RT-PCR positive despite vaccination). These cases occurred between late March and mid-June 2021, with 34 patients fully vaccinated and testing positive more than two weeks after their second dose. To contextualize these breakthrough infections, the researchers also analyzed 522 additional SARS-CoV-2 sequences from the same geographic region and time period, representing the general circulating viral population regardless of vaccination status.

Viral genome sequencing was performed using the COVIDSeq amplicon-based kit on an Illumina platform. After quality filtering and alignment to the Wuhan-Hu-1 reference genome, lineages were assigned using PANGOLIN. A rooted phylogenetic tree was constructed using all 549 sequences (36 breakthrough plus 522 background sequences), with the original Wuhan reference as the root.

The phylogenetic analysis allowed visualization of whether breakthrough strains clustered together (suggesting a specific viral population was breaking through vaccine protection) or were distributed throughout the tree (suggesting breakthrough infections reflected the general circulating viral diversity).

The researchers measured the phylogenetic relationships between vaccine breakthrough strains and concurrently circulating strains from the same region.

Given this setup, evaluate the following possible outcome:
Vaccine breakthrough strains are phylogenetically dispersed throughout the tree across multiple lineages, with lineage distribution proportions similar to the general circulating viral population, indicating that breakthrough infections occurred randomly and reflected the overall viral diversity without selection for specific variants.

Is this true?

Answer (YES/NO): NO